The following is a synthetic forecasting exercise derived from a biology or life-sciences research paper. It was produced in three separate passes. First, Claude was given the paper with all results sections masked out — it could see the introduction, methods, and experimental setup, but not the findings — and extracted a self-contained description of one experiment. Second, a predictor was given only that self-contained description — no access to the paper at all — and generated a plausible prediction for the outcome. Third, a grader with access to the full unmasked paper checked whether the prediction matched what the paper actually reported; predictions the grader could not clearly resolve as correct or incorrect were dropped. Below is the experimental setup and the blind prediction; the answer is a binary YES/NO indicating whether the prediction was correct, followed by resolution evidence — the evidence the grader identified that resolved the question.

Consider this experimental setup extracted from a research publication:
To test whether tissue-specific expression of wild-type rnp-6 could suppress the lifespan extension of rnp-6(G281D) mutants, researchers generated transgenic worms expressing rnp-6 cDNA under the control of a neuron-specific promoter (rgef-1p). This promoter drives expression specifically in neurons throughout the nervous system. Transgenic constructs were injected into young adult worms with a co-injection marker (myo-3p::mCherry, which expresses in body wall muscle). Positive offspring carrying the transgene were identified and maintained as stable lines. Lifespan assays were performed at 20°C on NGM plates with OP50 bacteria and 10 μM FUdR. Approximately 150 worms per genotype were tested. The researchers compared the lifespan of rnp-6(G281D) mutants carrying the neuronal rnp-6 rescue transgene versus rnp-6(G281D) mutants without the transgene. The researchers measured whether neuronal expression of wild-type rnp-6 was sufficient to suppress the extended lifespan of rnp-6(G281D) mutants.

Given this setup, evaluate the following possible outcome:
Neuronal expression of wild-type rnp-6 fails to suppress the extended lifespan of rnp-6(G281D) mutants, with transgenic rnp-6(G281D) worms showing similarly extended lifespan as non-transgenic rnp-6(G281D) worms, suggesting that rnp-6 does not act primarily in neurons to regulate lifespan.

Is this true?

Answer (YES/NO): NO